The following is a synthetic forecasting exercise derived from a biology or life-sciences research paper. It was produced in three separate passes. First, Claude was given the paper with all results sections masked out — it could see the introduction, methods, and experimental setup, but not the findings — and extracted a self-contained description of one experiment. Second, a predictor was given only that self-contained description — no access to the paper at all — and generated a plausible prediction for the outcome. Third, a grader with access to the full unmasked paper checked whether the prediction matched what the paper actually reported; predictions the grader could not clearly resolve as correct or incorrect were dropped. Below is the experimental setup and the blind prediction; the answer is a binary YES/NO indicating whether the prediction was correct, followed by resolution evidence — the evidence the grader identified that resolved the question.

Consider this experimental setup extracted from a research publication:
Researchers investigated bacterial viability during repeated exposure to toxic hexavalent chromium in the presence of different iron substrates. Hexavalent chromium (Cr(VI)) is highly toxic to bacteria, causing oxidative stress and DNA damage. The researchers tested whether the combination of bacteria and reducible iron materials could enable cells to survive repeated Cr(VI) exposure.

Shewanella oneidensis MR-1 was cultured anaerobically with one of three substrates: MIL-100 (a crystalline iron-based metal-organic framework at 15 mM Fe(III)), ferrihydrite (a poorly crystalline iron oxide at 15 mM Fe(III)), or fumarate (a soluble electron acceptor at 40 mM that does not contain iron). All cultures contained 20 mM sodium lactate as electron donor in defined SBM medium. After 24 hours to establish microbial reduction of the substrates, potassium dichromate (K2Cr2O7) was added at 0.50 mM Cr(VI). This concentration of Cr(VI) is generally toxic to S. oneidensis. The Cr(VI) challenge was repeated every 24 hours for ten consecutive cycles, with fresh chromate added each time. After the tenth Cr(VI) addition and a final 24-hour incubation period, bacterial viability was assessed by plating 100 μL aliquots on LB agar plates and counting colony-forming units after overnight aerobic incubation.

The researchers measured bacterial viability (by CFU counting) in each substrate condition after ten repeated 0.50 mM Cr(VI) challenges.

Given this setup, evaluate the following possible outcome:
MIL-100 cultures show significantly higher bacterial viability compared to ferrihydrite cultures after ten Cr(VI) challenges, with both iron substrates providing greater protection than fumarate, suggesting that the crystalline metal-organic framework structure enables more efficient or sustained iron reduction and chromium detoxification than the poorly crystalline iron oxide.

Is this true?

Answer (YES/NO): NO